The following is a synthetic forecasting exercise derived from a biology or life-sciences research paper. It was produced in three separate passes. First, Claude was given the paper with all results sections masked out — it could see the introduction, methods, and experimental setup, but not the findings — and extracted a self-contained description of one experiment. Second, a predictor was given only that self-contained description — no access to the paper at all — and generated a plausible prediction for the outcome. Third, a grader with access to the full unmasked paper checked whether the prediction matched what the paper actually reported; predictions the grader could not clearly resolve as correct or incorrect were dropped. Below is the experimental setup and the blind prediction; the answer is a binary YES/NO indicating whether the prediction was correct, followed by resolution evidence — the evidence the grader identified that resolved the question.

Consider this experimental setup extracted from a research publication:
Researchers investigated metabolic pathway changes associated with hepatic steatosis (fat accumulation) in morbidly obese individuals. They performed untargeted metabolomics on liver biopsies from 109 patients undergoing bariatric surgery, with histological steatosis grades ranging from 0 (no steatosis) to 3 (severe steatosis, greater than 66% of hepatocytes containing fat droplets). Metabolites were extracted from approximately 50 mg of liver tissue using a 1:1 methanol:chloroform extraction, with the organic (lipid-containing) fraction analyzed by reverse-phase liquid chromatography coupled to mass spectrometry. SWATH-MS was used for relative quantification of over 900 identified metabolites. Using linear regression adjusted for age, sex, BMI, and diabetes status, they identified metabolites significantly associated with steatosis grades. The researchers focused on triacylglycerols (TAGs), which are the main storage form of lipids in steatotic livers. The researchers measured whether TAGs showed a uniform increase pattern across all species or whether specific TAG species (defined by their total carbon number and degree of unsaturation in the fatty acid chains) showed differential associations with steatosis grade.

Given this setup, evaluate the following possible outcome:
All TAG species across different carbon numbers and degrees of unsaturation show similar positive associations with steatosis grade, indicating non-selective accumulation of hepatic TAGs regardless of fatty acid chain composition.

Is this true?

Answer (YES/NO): NO